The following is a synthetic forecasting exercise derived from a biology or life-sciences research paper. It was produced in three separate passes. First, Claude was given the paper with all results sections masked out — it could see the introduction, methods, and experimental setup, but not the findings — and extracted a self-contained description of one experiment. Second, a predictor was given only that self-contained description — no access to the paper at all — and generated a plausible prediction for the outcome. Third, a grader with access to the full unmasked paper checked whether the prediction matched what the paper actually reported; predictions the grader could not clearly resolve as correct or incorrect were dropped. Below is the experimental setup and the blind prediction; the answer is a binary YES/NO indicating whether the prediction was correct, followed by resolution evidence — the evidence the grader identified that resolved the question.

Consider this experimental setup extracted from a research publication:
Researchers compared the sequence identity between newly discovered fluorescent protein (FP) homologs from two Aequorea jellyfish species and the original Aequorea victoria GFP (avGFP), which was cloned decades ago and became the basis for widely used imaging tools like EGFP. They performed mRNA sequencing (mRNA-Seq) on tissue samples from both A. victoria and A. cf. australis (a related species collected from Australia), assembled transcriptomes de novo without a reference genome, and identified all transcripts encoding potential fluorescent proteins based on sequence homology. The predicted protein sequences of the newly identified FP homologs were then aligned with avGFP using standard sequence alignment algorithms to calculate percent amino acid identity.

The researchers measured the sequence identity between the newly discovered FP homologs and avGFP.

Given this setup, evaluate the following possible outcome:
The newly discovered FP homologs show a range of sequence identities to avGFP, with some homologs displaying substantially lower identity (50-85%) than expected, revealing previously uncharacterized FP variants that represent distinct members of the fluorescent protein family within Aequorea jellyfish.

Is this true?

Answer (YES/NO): YES